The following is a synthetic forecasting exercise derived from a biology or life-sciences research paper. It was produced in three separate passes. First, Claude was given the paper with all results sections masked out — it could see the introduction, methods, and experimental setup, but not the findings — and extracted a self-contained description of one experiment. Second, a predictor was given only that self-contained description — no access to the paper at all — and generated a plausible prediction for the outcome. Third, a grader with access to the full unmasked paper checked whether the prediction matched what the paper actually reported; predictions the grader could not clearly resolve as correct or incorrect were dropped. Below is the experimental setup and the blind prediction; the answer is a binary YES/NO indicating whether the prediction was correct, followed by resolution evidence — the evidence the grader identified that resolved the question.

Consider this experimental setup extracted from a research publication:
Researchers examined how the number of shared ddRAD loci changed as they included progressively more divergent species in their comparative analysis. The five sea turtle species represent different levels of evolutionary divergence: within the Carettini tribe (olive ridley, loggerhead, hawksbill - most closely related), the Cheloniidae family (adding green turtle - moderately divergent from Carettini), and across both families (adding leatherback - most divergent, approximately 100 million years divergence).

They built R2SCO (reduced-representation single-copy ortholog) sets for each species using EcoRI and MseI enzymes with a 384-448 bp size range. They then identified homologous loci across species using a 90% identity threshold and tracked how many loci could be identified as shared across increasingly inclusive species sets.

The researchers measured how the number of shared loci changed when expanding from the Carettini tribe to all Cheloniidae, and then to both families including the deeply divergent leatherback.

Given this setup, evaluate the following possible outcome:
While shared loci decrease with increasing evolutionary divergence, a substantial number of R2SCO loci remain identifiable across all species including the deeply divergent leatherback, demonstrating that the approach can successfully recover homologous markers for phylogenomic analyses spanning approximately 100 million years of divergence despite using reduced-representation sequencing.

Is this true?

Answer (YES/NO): YES